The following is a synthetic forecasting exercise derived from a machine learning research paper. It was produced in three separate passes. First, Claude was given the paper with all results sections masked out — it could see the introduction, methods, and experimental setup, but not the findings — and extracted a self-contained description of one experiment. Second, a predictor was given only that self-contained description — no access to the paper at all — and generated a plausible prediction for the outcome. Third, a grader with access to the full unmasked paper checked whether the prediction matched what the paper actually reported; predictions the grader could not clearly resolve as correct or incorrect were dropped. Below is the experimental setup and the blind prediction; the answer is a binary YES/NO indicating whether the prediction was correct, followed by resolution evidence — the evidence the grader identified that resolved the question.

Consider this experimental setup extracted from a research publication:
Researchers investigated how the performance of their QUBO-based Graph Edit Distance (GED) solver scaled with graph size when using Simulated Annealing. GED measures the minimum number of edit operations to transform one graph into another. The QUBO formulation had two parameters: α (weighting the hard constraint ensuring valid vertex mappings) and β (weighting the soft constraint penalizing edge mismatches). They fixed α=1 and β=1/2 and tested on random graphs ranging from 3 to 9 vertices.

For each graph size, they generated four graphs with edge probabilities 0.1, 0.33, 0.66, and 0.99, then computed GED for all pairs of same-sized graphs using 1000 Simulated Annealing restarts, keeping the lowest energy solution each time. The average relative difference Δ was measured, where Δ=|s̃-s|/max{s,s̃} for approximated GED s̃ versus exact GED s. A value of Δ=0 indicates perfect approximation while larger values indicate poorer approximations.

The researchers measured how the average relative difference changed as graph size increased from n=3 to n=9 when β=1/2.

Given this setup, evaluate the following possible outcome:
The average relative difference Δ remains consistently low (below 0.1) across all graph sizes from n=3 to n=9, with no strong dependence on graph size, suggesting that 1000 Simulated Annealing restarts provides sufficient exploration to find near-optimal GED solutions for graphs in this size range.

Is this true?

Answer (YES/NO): NO